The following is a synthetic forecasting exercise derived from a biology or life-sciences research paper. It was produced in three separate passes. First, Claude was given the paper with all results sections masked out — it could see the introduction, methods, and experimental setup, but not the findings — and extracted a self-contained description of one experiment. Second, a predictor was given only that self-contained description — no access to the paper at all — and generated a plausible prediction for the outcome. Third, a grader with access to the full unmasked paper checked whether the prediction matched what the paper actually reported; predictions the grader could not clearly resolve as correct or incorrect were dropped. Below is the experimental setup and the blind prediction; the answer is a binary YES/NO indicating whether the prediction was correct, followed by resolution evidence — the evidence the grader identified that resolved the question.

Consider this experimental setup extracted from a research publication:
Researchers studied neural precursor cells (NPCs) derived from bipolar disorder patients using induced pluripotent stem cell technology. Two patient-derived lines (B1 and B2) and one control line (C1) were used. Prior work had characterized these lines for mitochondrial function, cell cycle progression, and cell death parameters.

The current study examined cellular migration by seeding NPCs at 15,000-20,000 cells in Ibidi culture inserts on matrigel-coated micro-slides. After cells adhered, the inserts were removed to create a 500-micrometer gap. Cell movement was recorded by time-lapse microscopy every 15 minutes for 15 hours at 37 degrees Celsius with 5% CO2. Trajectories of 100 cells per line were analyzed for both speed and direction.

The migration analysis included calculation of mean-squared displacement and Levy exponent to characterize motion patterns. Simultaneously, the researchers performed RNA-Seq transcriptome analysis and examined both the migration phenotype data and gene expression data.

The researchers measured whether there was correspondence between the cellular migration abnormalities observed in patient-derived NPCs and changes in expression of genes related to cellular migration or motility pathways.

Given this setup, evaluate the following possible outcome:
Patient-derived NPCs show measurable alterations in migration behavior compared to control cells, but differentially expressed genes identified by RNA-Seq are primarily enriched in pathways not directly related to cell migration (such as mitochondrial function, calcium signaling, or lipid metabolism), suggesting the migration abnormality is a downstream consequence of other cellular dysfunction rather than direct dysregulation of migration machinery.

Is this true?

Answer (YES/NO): NO